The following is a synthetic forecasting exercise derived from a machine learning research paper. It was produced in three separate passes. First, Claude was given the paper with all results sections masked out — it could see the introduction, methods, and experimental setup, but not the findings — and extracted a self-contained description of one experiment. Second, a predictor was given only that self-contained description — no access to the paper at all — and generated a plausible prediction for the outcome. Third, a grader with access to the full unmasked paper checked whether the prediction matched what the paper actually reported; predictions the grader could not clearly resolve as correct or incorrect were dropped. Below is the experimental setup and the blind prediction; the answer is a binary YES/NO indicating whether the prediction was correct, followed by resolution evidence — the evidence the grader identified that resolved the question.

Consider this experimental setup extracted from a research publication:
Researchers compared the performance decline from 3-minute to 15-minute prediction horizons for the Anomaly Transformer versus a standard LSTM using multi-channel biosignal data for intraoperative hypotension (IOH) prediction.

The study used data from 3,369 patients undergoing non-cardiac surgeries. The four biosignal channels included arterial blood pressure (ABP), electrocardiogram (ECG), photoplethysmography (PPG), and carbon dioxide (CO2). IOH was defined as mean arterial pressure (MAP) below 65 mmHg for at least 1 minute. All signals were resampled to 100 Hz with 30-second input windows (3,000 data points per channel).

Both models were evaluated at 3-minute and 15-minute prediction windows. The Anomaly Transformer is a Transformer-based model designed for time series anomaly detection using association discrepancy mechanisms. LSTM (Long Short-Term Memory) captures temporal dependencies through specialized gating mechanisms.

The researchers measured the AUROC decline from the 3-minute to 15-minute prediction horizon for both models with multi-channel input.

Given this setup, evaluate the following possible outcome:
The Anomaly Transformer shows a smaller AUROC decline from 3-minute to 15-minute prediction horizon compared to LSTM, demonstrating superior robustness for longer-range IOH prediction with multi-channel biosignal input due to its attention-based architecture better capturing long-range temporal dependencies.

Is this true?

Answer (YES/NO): NO